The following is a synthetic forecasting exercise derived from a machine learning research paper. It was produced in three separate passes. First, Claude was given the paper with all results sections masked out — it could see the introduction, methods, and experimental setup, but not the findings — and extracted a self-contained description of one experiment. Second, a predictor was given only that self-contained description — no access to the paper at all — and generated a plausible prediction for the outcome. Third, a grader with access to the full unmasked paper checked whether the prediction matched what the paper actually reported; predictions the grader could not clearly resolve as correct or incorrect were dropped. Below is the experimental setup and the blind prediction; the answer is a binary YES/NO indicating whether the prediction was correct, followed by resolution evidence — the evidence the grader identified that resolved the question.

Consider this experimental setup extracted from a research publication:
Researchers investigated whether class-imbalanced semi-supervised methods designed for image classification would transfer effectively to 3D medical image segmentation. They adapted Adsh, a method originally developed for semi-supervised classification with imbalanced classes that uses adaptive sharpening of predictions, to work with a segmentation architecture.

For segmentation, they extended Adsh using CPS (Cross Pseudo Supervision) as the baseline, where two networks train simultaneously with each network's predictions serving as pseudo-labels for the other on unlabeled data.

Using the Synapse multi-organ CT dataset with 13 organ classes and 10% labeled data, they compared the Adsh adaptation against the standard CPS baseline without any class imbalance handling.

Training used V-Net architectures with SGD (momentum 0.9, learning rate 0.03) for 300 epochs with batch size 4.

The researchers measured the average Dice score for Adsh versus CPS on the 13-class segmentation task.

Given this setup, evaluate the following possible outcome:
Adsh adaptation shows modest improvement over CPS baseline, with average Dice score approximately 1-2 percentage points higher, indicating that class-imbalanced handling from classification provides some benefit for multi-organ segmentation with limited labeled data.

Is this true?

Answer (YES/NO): NO